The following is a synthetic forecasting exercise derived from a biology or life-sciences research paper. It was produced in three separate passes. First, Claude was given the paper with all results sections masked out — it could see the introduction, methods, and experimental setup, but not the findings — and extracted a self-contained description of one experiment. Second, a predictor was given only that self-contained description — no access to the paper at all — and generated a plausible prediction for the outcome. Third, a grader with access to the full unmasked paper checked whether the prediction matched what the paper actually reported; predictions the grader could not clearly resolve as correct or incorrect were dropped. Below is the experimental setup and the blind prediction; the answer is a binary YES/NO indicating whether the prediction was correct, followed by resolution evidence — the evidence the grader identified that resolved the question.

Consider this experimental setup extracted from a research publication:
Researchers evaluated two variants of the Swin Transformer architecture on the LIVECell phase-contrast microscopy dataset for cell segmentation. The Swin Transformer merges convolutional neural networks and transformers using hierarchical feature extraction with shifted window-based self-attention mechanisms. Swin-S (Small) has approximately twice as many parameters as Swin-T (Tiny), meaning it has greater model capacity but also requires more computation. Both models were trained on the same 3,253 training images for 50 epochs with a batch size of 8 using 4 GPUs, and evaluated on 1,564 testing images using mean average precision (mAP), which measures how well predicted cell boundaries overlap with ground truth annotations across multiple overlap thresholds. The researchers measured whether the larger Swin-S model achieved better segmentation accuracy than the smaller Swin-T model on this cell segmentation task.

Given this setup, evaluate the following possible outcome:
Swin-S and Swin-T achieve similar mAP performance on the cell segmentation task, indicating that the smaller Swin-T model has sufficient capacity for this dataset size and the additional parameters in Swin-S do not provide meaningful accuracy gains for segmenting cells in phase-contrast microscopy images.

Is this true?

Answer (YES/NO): YES